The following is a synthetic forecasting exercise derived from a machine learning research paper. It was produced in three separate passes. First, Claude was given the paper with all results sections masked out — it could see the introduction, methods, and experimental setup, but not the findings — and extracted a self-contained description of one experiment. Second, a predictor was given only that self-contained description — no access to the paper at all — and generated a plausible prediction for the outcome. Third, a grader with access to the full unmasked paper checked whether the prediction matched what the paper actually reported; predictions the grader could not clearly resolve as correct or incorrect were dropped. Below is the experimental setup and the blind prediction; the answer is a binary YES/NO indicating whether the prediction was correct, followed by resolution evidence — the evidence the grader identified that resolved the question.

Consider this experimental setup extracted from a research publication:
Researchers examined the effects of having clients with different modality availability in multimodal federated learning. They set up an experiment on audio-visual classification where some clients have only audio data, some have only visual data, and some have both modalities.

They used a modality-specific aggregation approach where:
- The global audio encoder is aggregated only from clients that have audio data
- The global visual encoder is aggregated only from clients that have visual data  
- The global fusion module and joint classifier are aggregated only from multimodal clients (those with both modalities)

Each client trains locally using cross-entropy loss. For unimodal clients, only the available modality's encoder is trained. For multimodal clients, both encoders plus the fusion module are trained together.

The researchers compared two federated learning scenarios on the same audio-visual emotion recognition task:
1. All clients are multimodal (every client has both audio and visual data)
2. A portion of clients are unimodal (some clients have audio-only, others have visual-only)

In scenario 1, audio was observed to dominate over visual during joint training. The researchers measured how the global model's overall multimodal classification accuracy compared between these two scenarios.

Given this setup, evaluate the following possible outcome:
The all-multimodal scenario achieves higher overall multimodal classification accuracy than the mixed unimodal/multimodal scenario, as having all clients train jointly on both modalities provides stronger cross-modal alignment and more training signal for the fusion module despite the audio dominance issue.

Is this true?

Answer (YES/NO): NO